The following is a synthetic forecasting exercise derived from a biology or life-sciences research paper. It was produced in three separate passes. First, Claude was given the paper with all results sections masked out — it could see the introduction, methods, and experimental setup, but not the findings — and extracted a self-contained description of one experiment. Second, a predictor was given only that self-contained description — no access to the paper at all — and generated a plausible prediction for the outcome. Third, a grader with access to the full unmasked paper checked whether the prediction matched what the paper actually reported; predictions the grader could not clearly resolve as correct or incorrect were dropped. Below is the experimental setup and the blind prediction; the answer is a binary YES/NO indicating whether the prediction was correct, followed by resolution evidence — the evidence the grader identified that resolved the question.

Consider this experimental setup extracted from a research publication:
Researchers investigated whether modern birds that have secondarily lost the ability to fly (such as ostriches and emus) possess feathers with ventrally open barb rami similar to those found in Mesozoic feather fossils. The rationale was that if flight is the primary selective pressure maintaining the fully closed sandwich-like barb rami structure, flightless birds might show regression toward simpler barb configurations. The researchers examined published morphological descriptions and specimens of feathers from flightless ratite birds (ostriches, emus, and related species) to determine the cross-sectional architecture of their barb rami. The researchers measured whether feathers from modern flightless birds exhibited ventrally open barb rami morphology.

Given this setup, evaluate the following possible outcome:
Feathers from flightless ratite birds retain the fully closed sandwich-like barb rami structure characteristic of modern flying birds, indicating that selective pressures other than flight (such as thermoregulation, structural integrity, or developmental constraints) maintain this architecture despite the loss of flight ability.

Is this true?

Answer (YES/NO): YES